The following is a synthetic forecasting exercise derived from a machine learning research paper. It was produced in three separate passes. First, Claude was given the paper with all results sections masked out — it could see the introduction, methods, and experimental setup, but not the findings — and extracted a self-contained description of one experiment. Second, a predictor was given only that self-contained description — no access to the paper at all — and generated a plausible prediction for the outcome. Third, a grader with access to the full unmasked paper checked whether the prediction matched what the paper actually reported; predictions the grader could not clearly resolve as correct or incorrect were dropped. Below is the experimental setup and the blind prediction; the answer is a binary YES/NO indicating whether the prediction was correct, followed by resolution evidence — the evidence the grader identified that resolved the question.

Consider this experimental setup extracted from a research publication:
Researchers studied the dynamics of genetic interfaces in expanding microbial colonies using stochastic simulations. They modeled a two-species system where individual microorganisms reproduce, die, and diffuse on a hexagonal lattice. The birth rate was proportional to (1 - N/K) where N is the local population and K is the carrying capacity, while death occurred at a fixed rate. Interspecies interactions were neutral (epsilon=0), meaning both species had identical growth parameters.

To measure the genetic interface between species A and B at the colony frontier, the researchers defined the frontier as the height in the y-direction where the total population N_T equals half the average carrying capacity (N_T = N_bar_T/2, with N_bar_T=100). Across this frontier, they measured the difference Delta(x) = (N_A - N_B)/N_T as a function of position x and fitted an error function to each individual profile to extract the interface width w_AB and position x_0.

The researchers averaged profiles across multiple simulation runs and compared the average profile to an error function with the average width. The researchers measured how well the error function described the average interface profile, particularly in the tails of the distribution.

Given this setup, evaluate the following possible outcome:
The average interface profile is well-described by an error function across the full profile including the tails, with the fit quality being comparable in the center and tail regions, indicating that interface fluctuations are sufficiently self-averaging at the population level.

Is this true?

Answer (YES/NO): NO